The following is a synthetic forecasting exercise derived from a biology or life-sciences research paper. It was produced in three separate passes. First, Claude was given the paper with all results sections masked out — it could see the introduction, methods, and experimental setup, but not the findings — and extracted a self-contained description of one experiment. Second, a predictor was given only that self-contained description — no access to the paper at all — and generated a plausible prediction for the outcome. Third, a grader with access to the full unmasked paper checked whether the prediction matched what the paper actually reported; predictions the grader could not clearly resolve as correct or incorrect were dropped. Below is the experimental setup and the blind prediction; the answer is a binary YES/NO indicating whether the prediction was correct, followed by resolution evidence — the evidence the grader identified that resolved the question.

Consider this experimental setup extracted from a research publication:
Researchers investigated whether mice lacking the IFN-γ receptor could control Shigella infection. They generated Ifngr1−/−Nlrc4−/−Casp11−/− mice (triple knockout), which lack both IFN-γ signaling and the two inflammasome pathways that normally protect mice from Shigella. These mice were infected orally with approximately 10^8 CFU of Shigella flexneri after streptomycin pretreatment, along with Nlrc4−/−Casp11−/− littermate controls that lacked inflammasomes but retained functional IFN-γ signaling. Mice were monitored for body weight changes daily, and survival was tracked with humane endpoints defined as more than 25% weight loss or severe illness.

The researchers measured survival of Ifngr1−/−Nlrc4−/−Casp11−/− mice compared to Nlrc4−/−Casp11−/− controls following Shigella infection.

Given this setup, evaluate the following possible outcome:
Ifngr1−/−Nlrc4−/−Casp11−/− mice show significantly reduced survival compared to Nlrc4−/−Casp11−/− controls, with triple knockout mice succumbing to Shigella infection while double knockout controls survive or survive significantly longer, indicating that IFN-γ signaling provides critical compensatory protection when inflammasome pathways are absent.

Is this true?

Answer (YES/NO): YES